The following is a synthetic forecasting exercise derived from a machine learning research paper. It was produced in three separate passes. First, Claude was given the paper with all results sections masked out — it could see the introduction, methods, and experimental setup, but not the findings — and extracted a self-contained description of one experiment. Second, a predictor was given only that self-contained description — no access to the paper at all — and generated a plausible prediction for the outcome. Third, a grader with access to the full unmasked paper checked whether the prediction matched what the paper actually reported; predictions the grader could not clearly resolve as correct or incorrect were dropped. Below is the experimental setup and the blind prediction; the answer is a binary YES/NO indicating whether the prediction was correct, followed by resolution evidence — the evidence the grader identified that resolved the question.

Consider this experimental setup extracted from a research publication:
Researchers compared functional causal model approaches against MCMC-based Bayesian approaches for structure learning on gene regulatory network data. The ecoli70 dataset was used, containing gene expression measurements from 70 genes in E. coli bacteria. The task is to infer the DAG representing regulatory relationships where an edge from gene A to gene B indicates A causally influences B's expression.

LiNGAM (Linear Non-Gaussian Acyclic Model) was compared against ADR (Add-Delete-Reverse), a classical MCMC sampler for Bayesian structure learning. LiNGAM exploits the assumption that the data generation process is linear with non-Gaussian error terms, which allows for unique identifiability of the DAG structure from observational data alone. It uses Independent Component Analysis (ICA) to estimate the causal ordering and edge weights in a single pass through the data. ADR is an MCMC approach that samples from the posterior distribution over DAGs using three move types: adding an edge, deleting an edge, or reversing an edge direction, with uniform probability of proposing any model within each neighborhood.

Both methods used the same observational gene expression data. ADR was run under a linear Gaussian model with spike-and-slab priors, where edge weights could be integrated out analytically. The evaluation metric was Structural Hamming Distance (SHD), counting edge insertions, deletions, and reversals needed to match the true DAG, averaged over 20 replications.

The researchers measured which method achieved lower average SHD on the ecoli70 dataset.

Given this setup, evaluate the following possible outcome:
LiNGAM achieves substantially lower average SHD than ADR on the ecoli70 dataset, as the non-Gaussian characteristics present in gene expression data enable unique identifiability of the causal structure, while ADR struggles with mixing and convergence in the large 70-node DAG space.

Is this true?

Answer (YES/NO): NO